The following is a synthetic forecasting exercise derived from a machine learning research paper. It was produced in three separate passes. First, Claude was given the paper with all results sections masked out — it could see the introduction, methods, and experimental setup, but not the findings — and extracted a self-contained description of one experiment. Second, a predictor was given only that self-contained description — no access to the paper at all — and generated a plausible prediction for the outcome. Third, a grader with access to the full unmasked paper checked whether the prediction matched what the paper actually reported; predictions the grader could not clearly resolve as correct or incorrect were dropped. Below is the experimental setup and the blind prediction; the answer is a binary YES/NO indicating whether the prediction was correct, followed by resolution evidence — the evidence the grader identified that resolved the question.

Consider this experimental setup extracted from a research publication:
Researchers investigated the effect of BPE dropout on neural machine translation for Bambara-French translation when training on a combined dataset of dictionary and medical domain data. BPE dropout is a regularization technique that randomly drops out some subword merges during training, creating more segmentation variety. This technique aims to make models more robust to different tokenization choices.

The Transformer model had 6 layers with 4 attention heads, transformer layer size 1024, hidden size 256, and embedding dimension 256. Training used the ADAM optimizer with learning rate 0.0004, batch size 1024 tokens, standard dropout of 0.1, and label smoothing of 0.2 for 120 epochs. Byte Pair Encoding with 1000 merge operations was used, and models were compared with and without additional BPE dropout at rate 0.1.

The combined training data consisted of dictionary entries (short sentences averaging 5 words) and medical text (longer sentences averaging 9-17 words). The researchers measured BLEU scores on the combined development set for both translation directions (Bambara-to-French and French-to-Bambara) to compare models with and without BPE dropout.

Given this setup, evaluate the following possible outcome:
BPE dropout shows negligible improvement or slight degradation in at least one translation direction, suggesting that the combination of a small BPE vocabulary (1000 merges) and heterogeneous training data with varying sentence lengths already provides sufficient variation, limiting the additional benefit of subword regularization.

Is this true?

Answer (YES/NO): YES